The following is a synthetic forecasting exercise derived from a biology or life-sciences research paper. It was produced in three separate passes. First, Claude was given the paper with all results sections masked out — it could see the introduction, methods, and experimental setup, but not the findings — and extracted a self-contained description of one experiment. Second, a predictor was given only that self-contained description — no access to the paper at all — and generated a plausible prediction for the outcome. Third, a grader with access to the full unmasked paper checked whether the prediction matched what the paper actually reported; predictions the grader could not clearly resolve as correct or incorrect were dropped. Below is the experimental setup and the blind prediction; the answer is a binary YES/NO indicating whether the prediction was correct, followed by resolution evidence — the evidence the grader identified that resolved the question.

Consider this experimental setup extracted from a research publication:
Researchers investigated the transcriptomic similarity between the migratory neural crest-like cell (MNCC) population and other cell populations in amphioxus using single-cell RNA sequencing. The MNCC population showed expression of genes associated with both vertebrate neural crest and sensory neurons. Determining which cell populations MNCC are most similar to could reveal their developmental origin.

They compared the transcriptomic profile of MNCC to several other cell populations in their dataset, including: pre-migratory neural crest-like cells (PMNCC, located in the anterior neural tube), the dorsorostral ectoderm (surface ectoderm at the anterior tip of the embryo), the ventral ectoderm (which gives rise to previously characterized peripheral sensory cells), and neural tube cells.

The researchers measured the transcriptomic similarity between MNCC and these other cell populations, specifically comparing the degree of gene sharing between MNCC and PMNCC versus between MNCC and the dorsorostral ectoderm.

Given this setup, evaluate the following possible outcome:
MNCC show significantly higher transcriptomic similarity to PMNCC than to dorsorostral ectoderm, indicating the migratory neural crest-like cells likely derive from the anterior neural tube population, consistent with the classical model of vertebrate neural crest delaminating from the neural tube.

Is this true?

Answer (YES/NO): YES